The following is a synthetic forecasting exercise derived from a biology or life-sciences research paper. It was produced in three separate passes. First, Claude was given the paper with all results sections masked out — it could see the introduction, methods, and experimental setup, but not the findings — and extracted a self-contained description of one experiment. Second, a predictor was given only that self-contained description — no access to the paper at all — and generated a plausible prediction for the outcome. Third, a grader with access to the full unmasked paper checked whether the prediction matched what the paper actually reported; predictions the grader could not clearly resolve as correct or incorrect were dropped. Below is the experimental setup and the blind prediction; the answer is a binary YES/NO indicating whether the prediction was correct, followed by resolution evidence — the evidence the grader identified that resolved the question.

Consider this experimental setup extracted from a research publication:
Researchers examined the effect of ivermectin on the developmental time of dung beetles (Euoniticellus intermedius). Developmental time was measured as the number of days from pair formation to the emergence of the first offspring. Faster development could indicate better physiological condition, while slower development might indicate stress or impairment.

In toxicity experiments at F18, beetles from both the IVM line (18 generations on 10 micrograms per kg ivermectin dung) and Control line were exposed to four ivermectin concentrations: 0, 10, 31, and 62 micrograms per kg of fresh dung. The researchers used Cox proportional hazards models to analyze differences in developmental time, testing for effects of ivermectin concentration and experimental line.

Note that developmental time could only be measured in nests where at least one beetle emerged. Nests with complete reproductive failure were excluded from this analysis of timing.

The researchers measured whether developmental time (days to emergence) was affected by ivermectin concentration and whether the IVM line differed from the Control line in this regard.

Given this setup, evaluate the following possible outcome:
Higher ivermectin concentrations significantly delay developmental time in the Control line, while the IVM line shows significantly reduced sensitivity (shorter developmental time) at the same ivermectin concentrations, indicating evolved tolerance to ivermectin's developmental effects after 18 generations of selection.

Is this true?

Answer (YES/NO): NO